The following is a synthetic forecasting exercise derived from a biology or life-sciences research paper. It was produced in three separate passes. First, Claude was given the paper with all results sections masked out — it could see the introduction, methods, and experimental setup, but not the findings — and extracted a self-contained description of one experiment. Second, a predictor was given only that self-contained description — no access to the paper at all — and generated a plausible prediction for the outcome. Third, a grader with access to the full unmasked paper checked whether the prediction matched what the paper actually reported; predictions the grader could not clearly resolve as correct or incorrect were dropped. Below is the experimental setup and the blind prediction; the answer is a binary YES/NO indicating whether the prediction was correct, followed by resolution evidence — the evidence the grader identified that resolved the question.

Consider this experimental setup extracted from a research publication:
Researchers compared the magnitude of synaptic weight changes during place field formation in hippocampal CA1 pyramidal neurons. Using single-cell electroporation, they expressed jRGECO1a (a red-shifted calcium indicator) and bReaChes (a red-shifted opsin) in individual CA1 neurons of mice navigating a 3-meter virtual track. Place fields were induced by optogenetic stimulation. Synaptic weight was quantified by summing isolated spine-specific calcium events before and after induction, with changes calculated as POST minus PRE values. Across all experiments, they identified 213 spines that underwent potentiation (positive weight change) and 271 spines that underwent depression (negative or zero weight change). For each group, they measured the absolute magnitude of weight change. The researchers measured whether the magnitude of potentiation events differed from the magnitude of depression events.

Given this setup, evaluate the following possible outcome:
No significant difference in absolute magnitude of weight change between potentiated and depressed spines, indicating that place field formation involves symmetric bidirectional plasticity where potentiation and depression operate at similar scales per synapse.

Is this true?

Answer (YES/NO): YES